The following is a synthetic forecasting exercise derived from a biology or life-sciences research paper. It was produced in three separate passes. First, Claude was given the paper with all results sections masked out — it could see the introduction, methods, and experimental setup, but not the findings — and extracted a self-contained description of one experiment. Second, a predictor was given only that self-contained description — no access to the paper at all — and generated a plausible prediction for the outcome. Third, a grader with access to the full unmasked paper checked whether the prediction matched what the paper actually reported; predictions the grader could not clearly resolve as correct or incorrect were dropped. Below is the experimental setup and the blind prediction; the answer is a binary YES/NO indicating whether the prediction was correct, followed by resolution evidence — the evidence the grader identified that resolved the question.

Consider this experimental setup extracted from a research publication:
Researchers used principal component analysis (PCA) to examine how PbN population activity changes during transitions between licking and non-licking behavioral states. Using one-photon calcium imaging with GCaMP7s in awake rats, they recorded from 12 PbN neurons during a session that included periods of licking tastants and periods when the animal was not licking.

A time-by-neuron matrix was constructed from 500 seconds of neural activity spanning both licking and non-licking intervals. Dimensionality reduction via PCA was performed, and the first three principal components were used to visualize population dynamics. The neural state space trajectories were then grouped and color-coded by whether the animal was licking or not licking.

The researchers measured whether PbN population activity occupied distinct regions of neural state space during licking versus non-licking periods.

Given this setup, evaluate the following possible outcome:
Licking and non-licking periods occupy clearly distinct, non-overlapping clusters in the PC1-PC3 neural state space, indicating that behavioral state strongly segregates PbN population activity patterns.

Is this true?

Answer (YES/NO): YES